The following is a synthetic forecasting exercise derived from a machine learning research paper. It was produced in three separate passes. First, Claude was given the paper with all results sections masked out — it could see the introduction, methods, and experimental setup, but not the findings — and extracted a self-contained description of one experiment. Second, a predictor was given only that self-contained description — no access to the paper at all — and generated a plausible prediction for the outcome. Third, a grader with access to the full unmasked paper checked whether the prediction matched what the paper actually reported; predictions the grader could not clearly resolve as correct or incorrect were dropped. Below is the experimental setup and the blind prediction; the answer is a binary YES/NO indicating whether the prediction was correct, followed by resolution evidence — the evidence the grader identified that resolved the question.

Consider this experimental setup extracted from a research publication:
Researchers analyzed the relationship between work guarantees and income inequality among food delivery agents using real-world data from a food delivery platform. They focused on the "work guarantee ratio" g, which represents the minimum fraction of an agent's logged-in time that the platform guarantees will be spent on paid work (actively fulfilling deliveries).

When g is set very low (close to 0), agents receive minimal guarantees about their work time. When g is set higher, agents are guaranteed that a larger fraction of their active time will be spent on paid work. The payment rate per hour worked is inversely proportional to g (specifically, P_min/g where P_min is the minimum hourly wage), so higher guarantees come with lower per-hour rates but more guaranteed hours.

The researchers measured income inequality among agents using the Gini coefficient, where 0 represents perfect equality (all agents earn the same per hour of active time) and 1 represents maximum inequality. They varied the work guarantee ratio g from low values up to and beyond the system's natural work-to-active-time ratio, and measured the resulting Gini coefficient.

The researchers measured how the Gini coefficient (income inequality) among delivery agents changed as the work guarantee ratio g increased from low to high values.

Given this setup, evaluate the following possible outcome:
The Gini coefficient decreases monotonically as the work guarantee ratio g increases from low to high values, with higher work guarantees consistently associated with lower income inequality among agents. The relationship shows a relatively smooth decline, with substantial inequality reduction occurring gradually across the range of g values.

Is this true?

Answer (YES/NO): NO